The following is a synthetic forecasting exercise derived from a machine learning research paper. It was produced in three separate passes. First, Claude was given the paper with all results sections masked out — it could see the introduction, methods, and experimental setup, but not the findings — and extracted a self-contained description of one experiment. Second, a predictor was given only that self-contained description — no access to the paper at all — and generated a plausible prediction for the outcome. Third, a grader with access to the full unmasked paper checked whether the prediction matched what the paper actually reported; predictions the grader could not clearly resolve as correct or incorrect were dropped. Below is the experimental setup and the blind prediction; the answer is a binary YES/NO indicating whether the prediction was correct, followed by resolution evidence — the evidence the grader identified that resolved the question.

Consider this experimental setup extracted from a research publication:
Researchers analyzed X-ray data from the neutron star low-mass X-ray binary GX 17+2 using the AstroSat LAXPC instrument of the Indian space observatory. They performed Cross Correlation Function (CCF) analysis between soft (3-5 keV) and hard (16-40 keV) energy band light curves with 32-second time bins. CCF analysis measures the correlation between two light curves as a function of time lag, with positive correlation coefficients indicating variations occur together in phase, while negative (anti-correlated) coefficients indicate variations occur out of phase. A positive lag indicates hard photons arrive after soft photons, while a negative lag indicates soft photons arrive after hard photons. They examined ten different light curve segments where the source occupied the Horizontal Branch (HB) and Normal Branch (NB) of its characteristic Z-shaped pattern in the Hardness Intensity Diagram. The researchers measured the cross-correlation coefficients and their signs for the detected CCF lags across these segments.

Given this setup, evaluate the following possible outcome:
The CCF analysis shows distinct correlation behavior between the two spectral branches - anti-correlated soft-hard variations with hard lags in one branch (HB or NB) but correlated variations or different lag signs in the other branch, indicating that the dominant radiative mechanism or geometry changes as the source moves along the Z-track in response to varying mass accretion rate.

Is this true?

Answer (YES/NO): NO